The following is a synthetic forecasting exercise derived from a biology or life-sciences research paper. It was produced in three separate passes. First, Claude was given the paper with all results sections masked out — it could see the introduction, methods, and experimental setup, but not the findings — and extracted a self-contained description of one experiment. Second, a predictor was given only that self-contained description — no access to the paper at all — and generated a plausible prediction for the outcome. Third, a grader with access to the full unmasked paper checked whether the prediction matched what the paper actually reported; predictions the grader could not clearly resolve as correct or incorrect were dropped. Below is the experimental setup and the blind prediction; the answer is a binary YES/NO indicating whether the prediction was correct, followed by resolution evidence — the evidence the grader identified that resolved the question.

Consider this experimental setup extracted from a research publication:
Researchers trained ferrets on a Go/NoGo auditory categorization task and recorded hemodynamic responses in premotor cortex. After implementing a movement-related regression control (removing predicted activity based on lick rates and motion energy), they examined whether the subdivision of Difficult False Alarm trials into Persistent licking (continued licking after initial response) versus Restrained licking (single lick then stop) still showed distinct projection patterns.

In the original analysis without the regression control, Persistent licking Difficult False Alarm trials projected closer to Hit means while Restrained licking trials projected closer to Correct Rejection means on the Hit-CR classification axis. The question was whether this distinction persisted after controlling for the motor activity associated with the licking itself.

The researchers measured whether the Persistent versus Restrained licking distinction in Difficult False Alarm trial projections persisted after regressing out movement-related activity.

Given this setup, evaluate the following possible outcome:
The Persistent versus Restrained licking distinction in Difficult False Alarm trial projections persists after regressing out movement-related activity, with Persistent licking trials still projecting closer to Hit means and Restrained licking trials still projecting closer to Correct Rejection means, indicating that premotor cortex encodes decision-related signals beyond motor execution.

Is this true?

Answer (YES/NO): YES